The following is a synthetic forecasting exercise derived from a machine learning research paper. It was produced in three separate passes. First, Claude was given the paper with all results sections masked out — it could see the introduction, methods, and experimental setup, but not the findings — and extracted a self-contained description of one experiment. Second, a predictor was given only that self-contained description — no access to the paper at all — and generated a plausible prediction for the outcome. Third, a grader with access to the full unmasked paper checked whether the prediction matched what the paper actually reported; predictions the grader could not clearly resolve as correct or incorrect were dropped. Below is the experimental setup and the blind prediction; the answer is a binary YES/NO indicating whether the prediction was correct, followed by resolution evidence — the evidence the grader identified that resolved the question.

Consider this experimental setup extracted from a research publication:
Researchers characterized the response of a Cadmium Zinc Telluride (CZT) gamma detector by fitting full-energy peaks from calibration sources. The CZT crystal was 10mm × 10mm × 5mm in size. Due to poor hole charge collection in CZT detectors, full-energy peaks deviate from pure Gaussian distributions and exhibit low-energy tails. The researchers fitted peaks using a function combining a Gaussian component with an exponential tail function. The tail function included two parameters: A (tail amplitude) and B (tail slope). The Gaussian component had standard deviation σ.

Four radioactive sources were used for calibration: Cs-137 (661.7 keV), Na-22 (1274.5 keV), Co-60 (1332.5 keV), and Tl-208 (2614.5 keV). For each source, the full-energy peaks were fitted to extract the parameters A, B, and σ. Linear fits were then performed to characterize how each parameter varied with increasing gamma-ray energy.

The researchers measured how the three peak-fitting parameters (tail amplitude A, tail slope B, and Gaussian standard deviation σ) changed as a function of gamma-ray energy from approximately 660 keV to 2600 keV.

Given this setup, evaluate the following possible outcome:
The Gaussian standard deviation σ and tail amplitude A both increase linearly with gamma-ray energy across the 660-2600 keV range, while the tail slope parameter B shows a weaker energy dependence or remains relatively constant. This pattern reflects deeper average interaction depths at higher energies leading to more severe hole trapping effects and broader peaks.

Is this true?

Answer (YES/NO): NO